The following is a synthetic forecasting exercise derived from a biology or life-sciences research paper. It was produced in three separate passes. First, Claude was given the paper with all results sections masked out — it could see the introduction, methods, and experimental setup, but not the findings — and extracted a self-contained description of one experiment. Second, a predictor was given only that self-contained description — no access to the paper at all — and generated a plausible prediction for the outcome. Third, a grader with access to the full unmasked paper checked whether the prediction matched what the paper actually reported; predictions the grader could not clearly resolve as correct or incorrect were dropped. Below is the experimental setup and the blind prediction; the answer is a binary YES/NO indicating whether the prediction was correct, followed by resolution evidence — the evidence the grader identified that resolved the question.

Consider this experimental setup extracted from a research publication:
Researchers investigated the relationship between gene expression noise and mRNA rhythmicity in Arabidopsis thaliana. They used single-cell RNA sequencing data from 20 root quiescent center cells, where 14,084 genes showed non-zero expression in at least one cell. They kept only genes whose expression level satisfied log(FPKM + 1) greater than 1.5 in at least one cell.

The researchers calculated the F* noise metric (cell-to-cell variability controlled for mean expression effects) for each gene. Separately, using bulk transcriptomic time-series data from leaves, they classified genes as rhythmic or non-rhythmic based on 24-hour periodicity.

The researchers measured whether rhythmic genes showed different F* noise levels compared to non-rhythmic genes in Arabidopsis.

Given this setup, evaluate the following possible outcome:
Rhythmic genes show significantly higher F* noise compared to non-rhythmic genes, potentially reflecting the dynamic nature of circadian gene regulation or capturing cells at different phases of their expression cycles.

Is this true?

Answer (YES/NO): NO